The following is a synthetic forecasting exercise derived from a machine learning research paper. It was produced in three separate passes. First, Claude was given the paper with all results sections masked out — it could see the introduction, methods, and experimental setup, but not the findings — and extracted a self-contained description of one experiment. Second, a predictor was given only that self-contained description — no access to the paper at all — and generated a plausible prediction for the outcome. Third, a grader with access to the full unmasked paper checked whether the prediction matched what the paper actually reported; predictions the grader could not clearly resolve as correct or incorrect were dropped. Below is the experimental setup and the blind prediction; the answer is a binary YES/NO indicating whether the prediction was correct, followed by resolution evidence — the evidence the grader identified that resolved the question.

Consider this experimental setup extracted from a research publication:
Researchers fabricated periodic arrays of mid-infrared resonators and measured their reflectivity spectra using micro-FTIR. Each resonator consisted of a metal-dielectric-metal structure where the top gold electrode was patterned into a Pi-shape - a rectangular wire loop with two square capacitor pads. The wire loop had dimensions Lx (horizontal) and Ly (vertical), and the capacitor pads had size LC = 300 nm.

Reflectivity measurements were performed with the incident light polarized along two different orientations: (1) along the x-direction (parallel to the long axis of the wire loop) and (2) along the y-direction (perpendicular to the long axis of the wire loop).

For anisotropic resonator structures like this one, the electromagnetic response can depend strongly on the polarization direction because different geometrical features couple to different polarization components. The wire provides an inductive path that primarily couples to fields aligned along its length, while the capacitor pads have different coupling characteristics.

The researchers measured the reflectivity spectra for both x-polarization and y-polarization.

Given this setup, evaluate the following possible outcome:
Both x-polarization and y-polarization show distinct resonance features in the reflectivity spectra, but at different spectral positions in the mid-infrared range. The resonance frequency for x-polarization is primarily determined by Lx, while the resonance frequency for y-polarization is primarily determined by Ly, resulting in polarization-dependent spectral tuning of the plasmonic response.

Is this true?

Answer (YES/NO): NO